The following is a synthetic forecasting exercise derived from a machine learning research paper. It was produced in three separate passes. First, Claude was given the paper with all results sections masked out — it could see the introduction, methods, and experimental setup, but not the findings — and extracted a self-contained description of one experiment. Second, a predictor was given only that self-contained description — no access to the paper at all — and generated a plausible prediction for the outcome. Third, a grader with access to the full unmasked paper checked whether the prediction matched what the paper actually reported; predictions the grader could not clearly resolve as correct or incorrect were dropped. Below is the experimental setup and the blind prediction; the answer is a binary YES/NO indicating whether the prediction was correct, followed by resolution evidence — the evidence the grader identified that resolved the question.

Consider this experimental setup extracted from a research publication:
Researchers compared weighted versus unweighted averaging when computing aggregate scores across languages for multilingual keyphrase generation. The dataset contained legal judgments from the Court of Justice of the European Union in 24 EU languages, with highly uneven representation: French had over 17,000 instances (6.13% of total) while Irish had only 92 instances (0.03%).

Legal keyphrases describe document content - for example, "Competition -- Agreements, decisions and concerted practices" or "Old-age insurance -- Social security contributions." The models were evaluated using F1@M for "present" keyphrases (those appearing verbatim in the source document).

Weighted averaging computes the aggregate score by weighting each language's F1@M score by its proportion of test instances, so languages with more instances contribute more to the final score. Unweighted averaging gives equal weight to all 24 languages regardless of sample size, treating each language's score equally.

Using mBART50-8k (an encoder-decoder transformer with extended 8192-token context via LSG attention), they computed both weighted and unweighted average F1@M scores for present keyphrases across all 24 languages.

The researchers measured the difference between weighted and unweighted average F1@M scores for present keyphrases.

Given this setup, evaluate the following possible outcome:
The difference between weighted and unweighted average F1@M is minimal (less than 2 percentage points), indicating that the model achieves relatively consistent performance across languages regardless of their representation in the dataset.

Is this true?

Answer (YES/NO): NO